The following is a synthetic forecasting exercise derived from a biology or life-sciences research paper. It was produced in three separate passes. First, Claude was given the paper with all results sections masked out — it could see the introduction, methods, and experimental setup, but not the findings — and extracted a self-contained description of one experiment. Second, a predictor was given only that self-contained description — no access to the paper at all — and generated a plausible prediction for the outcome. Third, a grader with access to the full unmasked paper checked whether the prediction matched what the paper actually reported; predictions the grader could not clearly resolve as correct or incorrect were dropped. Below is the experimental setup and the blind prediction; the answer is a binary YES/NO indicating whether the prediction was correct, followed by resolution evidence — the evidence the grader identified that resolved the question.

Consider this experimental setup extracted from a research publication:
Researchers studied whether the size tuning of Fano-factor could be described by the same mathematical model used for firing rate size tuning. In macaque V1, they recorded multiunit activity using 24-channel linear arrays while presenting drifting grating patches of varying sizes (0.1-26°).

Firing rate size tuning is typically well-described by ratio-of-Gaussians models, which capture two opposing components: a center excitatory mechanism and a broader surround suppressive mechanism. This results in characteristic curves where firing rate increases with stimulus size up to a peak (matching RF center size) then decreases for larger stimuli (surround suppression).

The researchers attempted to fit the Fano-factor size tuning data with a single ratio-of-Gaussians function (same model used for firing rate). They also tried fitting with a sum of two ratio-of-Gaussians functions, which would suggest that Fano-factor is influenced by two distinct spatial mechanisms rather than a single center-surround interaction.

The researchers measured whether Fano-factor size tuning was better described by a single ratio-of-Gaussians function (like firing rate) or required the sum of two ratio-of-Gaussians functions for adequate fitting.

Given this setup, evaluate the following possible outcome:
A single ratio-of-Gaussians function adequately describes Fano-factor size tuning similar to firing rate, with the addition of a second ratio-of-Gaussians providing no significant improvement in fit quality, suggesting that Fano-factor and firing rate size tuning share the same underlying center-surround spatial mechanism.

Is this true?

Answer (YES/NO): NO